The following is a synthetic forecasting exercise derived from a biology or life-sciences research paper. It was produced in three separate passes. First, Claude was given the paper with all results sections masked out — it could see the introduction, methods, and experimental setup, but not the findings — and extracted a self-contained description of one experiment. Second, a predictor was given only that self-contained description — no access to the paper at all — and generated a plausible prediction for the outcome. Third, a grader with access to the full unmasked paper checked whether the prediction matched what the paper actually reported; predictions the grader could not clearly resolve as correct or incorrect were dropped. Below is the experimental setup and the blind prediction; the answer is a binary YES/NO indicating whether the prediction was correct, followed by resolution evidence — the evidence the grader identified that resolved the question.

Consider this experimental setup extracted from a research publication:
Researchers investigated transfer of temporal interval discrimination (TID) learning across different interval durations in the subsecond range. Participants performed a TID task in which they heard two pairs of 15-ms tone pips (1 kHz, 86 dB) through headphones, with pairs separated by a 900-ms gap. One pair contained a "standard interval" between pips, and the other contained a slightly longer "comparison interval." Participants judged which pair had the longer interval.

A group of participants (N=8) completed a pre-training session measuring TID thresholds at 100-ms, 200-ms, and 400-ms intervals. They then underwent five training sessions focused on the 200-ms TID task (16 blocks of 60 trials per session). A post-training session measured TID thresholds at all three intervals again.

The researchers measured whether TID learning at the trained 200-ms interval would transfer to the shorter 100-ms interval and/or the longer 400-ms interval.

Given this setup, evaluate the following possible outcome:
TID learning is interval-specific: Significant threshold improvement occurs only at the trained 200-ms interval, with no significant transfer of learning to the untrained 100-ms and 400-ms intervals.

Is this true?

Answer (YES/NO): NO